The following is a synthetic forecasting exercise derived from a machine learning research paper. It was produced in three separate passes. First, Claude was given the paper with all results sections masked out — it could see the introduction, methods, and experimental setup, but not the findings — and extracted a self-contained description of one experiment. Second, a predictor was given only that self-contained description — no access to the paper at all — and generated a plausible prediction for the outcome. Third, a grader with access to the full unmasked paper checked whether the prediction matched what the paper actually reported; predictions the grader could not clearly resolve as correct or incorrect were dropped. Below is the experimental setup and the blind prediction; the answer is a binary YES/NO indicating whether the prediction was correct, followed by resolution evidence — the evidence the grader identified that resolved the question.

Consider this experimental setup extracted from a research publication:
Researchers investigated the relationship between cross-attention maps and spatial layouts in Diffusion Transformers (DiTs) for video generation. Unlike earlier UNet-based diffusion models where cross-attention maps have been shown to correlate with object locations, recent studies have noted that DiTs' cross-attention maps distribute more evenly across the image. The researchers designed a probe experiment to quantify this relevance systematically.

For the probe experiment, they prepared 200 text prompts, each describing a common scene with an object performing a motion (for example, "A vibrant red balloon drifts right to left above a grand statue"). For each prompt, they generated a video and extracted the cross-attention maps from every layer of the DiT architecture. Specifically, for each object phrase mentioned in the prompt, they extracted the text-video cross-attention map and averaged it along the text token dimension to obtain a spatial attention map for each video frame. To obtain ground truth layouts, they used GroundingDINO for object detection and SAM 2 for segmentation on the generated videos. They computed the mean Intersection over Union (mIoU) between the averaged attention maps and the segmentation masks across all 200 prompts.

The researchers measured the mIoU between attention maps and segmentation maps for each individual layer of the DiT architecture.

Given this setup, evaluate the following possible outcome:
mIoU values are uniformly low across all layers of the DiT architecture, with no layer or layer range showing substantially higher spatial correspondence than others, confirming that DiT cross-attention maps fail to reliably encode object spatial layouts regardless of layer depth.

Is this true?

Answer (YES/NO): NO